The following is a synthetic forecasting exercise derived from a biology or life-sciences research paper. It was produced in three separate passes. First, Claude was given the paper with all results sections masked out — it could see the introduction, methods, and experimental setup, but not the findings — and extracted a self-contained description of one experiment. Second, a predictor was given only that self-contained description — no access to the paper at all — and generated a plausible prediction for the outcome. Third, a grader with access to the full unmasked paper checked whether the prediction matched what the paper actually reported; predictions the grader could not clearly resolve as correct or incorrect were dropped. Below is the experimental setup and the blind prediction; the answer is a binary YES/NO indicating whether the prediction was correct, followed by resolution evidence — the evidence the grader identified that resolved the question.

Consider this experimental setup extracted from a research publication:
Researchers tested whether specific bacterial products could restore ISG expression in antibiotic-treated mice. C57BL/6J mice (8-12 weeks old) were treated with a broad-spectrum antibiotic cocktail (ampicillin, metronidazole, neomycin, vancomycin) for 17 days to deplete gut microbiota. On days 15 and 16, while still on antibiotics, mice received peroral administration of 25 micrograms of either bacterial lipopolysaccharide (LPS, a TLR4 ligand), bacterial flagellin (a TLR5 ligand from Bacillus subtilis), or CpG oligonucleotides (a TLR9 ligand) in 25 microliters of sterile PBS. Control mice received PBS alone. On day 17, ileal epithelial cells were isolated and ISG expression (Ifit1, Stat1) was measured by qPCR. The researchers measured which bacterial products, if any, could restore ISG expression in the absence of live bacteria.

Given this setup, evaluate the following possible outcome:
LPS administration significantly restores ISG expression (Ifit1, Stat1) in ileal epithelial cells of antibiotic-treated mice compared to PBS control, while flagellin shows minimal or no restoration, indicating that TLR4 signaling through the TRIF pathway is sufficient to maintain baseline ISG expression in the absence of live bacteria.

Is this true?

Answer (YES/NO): NO